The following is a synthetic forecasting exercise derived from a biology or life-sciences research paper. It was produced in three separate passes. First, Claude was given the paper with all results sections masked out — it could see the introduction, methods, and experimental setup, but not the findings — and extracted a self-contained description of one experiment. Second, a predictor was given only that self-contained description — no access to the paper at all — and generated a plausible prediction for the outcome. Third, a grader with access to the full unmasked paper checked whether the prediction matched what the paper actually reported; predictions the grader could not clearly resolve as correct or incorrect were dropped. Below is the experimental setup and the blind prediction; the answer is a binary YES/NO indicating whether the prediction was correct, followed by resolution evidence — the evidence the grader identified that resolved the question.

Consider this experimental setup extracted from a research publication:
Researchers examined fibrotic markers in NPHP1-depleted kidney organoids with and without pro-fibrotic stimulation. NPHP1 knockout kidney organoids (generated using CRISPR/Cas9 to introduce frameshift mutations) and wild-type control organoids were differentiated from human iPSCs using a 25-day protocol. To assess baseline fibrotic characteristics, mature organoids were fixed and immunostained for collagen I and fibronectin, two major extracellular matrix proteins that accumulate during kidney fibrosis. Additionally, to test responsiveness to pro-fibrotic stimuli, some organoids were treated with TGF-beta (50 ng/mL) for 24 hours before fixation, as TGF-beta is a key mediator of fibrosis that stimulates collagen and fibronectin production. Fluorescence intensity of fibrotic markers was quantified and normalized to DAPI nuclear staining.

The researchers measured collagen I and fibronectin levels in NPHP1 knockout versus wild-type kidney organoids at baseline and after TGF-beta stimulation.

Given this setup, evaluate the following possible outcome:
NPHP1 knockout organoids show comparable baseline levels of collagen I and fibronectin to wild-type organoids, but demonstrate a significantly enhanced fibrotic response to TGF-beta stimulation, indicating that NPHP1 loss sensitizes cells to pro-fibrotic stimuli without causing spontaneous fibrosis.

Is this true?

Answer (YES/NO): NO